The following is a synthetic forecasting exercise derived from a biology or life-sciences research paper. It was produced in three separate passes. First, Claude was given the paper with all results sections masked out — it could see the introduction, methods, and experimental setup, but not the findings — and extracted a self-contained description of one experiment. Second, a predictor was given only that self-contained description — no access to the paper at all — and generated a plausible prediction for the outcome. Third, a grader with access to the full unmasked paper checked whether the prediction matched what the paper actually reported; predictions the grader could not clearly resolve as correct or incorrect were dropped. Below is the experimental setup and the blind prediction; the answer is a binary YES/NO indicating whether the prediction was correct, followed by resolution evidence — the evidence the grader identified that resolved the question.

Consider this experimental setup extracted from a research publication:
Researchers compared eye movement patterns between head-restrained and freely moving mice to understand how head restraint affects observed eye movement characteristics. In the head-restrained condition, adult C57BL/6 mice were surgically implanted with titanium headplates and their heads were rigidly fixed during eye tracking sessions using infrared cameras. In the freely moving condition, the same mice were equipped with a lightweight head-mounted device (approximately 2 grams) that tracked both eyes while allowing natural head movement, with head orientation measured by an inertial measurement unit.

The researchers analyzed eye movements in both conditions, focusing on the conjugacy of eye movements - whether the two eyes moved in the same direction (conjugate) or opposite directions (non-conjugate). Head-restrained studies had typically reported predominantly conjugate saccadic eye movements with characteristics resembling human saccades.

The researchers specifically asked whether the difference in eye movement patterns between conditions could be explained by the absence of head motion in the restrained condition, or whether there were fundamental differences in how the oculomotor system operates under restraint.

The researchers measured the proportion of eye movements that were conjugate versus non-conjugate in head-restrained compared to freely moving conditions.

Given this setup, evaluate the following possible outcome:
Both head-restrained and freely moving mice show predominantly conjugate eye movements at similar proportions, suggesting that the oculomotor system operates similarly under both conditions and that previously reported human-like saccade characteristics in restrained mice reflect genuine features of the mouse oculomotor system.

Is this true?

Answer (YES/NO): NO